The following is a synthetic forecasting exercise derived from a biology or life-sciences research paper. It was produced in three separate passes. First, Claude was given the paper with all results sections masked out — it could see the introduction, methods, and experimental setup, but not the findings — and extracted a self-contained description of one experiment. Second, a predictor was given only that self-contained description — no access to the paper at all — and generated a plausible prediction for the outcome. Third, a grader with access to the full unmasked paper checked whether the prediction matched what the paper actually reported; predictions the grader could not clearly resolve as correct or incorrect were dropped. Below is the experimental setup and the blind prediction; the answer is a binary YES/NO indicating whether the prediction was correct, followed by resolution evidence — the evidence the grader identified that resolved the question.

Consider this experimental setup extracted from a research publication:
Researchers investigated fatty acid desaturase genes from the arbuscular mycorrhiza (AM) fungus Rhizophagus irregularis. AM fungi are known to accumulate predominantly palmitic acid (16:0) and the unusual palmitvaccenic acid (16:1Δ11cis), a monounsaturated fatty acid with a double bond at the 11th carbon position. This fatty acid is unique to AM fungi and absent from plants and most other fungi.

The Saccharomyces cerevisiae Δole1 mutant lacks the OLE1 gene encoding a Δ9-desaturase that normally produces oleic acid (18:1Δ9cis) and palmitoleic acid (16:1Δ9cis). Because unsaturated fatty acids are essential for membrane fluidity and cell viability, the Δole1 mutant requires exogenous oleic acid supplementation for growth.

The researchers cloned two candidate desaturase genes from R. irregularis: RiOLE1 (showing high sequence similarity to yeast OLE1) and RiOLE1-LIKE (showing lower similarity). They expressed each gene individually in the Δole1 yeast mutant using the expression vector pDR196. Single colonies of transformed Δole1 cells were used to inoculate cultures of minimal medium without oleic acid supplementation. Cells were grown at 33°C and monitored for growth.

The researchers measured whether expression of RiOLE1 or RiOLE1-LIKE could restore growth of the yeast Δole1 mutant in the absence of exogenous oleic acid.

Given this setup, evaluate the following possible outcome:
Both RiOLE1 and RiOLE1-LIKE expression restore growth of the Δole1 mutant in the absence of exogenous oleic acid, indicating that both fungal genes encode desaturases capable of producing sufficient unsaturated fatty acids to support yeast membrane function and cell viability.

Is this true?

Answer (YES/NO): YES